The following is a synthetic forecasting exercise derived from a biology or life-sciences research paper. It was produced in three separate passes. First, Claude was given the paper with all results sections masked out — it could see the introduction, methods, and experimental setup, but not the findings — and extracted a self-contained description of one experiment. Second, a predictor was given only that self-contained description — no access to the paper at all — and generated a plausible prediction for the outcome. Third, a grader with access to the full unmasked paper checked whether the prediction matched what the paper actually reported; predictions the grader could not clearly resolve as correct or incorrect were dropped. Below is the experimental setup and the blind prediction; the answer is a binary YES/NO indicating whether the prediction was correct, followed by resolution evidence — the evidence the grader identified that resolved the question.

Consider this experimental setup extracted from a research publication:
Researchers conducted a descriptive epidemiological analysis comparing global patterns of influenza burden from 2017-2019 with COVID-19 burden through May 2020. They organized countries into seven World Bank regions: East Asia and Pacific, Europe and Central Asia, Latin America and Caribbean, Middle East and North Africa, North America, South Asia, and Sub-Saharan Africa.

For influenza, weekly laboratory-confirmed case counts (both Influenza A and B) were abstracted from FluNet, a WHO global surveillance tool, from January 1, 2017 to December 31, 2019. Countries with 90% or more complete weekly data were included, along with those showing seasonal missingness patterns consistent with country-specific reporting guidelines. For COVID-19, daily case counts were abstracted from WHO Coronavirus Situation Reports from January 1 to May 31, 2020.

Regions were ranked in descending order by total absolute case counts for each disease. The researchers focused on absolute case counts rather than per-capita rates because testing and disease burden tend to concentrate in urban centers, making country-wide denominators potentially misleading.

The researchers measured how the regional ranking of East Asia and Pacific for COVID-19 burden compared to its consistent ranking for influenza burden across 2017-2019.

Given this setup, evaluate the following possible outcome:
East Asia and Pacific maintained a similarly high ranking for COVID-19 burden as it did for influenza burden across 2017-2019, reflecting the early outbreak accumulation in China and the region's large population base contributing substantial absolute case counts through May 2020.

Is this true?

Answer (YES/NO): NO